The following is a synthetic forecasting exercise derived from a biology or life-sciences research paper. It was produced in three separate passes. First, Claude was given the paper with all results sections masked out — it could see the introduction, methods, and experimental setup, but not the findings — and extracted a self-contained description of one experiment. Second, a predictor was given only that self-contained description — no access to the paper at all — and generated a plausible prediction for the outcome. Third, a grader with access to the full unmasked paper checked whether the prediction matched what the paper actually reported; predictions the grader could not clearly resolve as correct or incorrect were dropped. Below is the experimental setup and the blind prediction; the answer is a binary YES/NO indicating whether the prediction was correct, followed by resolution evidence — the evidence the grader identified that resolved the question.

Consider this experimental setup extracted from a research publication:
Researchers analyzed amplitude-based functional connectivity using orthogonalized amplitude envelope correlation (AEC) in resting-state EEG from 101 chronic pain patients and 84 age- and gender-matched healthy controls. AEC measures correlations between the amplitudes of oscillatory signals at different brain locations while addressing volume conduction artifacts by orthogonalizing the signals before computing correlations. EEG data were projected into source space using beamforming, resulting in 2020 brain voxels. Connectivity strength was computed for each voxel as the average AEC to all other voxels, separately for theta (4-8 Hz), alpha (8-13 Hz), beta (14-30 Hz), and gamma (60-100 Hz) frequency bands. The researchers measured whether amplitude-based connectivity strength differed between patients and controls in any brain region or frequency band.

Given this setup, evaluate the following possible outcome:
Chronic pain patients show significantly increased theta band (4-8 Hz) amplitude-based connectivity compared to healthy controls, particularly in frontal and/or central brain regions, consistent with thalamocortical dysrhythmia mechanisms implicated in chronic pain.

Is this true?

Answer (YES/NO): NO